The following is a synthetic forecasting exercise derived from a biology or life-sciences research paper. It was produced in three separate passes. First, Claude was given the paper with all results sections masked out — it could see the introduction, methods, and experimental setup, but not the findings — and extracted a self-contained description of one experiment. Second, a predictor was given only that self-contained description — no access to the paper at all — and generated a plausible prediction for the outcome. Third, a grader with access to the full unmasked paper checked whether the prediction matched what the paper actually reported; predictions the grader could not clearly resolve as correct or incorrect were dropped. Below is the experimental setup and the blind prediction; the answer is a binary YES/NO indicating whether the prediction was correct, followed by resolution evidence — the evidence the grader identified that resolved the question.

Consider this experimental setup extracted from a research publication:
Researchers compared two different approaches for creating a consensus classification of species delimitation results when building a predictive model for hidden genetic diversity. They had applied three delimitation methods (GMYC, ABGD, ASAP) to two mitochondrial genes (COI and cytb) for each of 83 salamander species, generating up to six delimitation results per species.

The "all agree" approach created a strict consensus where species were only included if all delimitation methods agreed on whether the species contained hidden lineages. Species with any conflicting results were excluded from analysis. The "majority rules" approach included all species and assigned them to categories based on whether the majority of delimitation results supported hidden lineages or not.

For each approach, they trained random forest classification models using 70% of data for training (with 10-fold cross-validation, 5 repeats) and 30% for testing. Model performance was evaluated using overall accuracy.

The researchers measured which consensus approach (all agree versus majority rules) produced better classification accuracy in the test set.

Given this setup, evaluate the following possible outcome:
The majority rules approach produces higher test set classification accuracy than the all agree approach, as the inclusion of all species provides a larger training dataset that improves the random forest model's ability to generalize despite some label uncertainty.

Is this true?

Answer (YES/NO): NO